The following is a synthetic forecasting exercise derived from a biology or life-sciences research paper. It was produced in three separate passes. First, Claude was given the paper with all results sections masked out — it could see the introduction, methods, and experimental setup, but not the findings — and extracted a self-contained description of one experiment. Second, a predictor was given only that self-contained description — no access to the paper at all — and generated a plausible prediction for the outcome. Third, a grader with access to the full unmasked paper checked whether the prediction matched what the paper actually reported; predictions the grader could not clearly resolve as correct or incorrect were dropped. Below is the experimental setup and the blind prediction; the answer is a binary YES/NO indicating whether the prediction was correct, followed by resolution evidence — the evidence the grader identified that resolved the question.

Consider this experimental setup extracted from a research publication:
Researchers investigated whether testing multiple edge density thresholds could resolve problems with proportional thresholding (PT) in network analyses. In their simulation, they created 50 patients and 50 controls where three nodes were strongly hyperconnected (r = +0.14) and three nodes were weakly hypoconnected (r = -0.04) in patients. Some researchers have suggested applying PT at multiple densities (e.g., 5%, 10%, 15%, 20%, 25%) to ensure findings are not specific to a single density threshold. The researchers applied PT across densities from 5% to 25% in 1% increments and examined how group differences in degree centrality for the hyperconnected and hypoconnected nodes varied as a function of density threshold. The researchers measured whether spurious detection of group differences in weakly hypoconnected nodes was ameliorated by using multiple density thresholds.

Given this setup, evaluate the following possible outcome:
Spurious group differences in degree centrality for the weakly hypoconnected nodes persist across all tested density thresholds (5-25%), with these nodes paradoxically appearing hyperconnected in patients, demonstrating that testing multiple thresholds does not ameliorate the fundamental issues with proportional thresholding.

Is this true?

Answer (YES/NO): NO